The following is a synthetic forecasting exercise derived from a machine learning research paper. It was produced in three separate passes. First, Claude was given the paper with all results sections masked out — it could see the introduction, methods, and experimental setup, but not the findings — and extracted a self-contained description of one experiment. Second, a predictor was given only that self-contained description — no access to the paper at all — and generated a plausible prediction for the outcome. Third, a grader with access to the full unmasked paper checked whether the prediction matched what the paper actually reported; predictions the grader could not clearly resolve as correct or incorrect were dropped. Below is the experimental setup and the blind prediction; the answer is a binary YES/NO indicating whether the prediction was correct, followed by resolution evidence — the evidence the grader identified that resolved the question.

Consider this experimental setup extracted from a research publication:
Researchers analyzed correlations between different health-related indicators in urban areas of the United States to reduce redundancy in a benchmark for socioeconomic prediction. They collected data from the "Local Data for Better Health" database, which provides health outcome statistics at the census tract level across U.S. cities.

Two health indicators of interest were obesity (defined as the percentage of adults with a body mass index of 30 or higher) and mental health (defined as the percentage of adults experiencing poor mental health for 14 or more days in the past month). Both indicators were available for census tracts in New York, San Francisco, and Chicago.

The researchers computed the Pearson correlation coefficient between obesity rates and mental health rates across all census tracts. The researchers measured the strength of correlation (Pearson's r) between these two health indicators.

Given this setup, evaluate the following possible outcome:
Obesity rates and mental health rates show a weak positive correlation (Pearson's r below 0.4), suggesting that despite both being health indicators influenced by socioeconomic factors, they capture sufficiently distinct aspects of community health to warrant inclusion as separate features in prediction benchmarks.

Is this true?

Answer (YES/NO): NO